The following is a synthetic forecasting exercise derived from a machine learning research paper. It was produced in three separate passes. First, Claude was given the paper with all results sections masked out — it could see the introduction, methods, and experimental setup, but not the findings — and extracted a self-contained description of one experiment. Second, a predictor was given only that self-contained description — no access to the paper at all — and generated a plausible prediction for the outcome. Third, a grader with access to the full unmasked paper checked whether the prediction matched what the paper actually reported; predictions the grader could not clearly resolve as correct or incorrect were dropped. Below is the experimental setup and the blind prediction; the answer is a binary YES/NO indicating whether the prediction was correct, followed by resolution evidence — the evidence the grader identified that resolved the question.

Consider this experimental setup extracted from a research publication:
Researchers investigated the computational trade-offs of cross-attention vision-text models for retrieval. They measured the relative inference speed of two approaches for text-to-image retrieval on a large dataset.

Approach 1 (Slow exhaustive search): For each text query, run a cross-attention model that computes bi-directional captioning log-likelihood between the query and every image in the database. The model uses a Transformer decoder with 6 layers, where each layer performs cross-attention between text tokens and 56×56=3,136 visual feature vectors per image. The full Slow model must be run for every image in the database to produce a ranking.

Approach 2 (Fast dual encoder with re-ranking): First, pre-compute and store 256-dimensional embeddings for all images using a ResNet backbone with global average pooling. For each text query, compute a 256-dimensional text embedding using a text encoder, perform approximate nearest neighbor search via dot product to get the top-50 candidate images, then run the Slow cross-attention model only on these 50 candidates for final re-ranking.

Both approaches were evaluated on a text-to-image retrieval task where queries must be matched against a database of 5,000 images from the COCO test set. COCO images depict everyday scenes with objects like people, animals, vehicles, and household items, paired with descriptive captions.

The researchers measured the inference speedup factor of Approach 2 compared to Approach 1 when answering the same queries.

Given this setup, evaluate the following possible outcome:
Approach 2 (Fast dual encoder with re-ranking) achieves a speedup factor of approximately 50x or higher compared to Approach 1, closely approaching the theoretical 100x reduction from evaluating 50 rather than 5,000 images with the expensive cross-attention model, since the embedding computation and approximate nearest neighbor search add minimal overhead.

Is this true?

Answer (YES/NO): NO